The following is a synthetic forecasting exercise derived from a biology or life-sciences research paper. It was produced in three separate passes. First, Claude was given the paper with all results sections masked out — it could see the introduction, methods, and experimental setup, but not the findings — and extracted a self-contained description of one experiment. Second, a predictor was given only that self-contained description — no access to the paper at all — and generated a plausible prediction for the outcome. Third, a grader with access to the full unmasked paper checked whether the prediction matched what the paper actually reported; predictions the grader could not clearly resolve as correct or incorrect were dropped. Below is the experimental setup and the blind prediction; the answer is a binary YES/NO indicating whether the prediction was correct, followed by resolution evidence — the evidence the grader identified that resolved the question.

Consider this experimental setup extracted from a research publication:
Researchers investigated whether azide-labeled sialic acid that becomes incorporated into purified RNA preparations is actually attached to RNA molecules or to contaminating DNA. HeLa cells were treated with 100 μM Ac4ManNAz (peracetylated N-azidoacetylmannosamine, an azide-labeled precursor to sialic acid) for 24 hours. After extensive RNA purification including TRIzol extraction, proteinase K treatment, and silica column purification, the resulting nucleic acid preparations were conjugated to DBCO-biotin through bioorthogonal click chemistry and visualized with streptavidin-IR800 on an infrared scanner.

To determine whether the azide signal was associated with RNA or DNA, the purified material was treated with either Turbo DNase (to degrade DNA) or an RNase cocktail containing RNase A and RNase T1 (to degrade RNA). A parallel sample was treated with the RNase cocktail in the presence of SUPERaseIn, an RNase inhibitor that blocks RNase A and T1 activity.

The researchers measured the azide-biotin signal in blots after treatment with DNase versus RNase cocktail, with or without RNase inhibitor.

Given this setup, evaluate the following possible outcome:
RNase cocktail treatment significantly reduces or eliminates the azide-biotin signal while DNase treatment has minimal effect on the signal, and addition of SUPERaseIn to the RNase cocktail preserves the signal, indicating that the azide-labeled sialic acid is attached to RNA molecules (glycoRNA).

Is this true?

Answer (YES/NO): YES